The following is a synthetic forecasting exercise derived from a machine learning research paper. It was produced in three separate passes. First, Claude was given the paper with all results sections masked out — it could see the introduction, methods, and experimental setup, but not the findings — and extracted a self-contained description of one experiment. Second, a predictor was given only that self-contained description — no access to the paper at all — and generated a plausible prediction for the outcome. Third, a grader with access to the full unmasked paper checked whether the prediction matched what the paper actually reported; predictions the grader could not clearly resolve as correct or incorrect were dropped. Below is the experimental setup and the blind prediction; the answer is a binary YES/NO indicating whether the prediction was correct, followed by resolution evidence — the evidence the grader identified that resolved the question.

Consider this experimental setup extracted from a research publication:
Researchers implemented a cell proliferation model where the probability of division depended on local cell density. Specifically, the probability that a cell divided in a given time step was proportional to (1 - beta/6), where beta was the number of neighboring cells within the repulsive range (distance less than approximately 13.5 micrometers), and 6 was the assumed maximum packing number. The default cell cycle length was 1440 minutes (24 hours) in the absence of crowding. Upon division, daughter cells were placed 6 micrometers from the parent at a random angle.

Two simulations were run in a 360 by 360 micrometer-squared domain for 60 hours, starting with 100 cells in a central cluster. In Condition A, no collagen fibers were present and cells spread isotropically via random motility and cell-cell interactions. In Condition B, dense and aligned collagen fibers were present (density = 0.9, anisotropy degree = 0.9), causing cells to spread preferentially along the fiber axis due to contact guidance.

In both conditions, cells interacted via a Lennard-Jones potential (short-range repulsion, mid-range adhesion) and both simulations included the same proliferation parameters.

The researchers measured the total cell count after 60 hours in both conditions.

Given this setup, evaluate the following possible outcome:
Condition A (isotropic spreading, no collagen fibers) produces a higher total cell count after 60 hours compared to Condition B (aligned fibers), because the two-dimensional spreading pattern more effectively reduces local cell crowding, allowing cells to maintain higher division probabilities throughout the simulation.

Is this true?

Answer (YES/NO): YES